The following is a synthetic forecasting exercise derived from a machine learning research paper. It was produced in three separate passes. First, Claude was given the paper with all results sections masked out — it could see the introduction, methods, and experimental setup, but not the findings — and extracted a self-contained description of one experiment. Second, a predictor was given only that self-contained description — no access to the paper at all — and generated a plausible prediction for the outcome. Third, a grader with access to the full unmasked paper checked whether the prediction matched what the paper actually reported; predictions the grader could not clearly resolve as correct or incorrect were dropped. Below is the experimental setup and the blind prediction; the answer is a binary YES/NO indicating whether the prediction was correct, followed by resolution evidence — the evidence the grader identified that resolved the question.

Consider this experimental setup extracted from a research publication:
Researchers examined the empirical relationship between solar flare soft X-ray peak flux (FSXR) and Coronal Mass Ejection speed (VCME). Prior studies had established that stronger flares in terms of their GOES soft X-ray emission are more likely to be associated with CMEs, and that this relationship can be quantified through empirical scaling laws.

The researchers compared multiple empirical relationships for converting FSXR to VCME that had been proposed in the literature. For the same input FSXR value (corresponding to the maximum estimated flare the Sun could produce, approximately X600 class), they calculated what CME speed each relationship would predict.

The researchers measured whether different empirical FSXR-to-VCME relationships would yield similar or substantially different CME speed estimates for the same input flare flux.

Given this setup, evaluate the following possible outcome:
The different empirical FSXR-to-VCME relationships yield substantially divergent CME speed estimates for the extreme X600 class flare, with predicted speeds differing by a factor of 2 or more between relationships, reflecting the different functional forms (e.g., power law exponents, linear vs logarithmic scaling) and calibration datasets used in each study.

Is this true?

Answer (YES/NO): YES